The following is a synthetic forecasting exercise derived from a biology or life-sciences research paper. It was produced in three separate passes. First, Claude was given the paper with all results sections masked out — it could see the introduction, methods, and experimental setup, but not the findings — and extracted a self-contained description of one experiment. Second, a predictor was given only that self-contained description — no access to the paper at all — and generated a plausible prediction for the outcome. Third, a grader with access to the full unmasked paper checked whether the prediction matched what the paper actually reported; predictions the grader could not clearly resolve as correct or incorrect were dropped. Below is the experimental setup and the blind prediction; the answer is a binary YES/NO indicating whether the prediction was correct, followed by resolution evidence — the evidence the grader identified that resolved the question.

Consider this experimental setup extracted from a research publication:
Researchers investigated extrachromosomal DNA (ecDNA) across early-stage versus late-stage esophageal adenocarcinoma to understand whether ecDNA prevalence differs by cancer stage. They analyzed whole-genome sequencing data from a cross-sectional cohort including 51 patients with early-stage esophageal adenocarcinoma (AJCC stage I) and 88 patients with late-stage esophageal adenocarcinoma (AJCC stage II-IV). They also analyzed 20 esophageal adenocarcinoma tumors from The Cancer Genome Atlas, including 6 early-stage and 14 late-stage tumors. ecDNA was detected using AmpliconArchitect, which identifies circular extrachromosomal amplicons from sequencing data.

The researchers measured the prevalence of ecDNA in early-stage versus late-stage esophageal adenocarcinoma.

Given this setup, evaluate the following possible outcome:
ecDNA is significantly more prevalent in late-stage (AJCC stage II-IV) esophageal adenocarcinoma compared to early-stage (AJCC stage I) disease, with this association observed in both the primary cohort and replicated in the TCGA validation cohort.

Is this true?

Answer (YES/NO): NO